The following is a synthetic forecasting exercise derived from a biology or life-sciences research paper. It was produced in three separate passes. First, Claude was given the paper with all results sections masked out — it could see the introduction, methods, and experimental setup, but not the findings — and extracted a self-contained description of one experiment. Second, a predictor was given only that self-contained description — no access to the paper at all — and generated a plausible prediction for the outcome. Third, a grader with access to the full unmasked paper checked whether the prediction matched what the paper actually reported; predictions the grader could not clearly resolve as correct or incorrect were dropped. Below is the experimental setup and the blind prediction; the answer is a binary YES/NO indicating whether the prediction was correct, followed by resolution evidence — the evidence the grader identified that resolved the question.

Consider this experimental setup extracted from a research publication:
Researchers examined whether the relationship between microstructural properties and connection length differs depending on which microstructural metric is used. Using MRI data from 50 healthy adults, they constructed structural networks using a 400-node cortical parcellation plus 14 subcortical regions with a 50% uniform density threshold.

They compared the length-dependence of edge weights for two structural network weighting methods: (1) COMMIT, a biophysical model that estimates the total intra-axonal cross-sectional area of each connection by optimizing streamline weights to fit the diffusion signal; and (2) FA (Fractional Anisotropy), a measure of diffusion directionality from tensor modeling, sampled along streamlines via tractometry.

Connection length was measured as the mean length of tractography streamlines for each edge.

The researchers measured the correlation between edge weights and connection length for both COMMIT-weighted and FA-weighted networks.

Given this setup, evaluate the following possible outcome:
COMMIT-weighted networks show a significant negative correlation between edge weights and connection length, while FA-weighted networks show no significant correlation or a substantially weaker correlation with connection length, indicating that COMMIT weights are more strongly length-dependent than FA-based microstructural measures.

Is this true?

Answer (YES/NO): NO